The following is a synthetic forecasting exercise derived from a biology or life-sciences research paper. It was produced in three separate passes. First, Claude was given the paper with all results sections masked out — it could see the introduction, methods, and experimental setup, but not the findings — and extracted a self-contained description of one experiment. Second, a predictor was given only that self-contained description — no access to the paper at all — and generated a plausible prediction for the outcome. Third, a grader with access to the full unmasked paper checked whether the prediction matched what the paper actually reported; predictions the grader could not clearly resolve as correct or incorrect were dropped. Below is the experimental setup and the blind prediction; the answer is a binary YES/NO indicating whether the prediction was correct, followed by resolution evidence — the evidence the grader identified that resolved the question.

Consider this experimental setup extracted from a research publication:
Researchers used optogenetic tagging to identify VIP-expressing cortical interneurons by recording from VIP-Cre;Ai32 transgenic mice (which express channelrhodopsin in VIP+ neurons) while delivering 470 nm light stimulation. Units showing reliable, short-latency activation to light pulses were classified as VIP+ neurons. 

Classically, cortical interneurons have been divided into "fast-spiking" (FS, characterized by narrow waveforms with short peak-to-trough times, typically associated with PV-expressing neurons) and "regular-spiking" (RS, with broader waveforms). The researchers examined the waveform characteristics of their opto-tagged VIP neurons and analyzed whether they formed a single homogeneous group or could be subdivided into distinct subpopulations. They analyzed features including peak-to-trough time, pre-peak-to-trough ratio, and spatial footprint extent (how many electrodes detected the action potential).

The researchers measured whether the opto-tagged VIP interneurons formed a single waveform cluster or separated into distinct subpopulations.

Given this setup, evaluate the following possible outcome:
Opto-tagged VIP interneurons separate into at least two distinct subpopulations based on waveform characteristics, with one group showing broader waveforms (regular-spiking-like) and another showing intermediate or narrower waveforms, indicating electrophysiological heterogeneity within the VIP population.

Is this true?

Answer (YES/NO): YES